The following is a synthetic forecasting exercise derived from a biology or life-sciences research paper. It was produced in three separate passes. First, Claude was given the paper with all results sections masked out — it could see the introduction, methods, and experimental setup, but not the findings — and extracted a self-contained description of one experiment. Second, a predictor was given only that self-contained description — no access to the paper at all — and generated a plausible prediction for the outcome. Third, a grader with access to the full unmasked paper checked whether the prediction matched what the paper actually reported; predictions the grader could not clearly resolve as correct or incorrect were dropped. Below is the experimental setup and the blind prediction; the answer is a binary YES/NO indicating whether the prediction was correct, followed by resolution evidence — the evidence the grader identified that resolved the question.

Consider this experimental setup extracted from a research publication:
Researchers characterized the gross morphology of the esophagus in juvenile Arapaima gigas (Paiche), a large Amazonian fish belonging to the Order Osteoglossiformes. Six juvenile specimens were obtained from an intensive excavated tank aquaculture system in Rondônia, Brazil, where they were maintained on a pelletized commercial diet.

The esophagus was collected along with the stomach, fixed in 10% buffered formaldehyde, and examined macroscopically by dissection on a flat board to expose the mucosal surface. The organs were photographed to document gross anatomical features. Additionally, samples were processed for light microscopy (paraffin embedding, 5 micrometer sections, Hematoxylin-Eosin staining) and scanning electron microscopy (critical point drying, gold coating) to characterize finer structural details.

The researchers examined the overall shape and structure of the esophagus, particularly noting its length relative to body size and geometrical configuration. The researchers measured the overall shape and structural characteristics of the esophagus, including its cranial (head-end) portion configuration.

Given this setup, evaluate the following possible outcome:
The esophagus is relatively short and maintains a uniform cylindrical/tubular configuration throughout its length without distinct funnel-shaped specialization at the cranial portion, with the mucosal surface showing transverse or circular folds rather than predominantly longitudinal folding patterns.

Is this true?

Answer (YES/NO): NO